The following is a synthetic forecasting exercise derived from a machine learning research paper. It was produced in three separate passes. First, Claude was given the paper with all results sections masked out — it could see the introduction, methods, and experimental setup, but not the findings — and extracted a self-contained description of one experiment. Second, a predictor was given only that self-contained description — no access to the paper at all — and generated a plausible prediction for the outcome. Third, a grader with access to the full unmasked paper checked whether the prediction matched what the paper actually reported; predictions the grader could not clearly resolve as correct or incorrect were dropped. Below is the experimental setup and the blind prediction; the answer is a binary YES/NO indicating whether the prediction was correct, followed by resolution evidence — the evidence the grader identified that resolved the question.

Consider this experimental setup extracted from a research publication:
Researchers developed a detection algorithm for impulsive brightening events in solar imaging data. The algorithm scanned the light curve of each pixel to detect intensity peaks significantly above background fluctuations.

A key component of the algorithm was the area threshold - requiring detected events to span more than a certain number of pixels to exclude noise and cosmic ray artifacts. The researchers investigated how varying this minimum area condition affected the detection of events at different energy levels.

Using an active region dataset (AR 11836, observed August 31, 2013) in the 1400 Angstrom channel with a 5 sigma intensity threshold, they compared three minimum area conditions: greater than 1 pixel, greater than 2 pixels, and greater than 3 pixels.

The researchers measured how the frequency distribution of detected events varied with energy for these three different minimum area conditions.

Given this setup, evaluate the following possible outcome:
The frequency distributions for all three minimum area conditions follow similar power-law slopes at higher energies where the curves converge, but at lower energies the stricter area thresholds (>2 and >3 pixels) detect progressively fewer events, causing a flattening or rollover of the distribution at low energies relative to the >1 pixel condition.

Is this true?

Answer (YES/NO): YES